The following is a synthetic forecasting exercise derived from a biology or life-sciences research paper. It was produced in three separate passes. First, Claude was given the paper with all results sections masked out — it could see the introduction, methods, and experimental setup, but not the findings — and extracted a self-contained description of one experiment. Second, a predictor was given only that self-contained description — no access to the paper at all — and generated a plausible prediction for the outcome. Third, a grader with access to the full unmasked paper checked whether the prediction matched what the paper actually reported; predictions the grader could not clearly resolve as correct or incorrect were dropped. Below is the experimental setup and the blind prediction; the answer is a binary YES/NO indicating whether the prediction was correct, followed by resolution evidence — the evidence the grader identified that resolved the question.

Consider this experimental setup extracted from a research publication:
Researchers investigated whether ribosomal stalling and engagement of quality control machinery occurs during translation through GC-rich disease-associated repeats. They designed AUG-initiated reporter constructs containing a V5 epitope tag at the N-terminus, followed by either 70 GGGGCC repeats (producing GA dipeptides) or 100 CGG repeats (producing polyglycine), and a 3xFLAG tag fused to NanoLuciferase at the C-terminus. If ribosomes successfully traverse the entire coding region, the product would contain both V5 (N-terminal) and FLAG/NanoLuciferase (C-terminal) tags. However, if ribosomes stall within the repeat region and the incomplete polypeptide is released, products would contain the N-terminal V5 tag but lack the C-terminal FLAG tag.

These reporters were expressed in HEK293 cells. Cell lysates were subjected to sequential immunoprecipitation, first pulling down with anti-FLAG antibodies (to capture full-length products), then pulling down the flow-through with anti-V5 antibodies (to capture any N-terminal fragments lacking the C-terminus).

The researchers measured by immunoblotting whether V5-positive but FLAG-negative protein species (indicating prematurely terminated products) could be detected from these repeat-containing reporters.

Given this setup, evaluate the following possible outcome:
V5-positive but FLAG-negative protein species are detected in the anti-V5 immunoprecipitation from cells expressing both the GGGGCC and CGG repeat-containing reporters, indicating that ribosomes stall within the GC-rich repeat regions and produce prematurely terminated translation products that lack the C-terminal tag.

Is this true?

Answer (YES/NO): YES